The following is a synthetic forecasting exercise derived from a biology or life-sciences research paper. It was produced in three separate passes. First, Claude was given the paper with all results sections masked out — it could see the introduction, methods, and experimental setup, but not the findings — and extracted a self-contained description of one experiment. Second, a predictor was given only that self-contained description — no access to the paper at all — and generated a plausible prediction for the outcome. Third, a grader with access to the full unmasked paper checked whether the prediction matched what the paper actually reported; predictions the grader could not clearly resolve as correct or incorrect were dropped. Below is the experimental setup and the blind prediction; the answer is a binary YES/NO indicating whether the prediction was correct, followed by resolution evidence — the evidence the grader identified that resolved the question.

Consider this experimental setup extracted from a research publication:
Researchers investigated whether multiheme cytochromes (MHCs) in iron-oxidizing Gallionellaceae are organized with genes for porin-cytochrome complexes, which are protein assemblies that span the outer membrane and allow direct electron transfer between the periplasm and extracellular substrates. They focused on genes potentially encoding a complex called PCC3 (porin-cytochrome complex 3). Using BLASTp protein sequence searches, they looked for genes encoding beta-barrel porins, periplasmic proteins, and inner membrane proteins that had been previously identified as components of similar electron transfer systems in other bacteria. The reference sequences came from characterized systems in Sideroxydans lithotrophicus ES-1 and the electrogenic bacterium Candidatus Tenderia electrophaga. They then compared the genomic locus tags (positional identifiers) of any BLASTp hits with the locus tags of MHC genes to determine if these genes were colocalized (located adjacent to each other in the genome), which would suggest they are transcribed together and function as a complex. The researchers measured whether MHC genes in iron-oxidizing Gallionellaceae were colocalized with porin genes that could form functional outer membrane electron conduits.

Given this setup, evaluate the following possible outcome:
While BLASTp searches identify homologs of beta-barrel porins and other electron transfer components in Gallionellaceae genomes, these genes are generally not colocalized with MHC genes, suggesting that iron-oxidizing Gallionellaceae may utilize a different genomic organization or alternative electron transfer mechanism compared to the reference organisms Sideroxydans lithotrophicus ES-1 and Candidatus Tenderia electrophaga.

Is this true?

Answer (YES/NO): NO